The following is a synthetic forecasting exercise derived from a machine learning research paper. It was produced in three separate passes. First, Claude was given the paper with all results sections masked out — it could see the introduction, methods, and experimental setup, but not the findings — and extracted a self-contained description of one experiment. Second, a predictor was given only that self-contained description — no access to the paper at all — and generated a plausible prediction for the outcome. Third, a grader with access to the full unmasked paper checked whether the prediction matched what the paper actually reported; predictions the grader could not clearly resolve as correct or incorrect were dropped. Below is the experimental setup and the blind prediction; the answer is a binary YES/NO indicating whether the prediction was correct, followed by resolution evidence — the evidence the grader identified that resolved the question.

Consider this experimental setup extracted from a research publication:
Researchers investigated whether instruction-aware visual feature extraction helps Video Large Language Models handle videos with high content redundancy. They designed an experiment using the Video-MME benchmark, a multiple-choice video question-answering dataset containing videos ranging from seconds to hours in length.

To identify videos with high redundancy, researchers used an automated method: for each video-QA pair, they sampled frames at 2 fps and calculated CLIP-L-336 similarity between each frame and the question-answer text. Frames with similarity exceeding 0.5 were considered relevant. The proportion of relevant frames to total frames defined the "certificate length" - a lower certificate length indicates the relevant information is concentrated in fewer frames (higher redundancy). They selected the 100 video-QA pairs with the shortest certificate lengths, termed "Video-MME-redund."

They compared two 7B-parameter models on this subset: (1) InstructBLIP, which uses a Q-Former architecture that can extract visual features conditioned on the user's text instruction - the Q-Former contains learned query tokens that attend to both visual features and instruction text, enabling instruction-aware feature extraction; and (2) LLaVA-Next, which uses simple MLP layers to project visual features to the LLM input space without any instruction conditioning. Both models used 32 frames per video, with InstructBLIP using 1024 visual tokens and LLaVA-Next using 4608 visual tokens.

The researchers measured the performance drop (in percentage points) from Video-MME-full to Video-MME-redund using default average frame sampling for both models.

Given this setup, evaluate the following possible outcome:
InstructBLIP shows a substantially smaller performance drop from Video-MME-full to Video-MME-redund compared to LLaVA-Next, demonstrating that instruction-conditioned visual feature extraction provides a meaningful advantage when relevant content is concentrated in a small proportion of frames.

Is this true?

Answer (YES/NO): YES